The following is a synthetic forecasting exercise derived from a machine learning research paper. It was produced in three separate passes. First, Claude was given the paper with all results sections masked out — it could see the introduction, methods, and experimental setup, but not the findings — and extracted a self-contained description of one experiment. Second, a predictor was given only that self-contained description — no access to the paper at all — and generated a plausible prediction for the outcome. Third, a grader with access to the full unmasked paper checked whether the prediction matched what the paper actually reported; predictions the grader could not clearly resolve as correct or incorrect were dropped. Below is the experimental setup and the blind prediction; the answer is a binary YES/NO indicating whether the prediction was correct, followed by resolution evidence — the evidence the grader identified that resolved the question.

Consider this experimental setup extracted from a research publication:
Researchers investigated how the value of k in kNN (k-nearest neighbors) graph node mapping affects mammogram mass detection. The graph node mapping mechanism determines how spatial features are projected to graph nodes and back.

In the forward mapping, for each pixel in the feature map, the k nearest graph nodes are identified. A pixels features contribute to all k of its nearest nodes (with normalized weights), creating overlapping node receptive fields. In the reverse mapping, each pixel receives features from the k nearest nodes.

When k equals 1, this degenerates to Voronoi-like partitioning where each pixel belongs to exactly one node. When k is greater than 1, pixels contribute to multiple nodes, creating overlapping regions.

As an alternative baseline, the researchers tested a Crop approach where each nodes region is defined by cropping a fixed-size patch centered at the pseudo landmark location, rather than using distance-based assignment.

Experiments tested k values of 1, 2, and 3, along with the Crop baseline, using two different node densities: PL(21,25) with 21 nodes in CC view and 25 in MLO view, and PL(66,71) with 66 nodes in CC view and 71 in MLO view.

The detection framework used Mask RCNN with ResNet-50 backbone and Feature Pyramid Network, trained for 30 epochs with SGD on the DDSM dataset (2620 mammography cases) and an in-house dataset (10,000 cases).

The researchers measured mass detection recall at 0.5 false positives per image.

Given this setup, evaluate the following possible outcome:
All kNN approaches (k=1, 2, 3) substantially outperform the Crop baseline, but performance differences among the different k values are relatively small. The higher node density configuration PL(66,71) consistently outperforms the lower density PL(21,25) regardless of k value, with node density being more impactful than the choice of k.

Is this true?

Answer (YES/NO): NO